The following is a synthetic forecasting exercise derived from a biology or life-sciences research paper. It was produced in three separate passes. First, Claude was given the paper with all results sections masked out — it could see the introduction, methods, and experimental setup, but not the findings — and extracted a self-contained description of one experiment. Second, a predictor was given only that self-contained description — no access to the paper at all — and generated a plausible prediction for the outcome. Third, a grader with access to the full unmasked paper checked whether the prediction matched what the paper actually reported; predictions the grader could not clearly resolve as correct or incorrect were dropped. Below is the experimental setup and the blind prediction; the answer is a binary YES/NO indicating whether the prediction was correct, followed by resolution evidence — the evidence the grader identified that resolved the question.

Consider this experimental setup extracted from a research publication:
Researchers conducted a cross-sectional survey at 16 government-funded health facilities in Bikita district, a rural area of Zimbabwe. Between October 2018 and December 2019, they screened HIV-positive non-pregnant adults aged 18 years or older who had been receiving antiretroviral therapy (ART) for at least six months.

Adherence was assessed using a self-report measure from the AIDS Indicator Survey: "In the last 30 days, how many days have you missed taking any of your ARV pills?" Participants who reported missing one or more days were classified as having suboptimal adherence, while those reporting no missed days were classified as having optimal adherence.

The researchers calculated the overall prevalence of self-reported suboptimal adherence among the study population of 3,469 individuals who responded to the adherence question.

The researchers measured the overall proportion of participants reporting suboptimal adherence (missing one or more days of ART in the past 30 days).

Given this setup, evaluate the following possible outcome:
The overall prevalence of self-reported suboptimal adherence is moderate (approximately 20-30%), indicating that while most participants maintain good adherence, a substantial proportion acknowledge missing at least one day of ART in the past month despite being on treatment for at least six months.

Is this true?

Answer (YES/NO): NO